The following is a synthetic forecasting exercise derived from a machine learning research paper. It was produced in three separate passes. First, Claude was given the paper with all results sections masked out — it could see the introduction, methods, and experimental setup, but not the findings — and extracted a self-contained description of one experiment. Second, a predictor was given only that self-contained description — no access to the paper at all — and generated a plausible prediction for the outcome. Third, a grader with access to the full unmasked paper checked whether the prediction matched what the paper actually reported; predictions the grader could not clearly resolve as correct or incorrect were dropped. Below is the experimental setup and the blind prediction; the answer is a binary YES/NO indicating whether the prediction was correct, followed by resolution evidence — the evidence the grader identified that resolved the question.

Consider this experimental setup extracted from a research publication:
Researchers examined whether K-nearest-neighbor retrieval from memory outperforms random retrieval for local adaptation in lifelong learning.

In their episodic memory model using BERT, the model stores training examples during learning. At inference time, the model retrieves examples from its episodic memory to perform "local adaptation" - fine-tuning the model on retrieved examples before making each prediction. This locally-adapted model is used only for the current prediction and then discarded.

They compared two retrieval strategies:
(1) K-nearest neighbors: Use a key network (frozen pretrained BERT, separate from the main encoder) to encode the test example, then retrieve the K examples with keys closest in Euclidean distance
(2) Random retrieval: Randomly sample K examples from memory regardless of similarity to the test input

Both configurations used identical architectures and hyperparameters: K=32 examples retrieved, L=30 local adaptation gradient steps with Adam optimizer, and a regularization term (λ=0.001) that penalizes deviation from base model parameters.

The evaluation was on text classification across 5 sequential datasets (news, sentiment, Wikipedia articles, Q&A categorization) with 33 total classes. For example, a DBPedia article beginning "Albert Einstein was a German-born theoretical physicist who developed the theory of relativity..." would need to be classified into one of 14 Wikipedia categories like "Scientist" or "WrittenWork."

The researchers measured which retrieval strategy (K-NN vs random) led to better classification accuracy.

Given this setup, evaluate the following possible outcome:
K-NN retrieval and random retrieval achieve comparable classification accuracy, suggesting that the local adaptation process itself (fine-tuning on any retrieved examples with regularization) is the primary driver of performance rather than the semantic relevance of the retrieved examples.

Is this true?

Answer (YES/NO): NO